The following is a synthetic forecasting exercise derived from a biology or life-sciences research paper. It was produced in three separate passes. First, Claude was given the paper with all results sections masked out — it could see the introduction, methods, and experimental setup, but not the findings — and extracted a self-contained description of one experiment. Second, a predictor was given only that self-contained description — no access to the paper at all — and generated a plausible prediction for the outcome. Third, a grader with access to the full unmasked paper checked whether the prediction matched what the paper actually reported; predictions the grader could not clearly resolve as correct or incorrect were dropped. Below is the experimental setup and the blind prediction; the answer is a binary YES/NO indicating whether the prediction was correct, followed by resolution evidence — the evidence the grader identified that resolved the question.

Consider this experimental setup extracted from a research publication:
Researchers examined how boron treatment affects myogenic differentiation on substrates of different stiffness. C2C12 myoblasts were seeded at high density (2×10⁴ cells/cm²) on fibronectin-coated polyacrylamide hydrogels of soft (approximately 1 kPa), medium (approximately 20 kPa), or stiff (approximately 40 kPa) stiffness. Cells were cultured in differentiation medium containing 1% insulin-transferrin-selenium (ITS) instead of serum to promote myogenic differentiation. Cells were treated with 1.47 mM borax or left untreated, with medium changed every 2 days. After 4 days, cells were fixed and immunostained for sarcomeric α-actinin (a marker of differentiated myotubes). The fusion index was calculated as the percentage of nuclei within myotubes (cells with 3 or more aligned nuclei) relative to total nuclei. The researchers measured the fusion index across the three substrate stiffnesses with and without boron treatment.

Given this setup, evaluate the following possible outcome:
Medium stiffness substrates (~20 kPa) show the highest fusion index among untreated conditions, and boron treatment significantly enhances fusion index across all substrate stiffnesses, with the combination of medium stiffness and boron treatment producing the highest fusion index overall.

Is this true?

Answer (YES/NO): NO